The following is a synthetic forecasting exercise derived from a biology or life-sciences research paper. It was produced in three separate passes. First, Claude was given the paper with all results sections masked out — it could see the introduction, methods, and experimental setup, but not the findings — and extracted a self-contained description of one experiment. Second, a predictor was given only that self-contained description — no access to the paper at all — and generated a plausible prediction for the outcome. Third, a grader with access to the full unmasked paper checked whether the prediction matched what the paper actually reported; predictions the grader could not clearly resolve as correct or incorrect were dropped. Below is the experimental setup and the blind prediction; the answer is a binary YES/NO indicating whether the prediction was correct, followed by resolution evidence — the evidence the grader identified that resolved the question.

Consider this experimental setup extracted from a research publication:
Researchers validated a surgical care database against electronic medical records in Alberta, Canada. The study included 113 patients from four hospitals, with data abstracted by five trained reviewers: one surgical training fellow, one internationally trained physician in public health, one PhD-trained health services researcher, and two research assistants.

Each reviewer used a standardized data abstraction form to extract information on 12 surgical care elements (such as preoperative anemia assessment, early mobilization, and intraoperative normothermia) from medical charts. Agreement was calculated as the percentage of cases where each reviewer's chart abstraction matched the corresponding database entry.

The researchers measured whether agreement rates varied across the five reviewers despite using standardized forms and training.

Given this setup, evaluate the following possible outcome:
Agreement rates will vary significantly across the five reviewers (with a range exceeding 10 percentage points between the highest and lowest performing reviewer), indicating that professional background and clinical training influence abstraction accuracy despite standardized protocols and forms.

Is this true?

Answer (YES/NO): YES